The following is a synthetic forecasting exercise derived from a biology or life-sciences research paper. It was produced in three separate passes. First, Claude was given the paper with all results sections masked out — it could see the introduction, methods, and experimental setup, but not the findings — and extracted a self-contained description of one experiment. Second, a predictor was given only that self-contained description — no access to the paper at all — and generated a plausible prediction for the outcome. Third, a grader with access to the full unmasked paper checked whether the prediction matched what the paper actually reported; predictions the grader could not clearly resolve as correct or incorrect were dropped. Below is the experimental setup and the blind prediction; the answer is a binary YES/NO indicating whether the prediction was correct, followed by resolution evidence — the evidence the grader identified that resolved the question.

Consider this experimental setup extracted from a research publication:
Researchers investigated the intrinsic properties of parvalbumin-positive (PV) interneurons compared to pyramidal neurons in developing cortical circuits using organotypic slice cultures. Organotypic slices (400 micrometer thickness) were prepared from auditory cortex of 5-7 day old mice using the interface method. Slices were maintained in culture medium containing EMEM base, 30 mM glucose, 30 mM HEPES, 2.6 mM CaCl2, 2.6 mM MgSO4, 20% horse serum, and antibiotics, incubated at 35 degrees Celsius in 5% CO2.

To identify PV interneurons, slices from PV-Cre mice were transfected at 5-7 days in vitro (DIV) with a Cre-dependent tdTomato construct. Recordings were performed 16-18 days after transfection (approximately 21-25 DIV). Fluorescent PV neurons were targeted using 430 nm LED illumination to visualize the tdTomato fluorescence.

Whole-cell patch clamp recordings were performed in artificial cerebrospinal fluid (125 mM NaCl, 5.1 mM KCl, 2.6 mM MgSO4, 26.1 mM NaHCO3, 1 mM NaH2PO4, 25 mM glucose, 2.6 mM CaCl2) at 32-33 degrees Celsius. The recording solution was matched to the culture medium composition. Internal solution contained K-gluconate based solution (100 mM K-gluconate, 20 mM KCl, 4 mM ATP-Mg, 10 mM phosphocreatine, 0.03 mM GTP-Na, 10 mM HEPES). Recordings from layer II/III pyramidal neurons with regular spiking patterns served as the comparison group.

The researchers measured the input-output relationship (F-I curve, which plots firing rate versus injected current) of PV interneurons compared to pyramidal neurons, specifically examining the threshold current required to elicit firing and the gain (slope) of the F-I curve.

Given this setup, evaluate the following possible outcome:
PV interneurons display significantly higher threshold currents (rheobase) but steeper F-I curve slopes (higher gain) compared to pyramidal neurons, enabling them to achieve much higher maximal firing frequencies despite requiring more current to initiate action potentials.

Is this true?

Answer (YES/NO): YES